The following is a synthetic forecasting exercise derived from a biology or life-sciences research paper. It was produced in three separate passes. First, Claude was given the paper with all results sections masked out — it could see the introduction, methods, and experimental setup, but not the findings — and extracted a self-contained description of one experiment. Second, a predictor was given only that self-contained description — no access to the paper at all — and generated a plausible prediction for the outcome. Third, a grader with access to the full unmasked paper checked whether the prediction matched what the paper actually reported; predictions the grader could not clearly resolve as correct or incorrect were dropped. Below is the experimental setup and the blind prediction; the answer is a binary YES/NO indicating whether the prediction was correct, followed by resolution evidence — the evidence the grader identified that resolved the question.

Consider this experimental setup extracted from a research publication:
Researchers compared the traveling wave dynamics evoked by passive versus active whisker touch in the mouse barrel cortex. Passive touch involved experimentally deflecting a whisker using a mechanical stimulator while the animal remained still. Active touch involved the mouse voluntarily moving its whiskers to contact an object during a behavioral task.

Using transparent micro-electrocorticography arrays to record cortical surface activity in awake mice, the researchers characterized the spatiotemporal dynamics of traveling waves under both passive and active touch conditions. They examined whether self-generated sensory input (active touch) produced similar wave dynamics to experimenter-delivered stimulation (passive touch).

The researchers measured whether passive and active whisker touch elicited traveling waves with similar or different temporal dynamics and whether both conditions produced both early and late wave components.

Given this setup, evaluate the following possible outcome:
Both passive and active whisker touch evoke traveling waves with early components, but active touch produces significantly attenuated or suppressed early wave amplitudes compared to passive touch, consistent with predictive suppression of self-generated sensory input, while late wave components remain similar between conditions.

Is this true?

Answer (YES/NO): NO